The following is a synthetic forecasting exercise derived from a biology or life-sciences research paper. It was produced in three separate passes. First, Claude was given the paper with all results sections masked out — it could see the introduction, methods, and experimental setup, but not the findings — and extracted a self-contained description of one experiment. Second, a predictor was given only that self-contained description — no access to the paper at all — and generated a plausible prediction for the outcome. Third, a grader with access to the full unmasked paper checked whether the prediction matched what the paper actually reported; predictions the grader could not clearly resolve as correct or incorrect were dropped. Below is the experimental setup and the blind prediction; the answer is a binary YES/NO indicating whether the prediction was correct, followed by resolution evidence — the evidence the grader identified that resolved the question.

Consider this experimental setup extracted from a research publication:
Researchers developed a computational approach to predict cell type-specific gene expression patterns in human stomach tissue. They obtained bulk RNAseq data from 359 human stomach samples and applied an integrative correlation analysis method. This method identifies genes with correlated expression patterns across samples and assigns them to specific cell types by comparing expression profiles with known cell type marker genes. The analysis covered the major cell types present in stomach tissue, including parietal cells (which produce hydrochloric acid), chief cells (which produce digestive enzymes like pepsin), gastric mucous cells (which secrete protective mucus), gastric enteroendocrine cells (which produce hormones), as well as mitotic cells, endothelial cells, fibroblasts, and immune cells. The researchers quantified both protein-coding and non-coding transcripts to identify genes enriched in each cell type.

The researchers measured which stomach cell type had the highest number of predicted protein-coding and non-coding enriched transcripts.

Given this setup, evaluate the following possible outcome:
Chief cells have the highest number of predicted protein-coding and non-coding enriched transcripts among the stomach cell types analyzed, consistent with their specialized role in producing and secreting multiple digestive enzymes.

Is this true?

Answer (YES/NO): NO